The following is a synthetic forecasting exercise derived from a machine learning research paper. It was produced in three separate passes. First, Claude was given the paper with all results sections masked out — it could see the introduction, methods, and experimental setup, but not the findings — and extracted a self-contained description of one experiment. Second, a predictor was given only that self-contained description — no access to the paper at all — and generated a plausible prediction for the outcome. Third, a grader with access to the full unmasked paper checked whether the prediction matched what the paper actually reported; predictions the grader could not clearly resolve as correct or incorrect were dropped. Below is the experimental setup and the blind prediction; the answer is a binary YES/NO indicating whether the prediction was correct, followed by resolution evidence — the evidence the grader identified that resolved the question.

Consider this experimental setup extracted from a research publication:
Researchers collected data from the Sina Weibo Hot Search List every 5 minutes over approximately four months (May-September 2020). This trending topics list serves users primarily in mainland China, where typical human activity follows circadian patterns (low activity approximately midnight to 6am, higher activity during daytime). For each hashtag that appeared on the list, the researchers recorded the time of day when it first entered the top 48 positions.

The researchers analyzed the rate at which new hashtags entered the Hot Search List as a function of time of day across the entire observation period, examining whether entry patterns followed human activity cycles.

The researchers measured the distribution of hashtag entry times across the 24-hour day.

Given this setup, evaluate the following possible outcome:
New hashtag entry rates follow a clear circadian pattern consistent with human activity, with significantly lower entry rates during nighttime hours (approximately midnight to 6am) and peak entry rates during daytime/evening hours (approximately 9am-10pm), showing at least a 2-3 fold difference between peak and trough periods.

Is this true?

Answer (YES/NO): NO